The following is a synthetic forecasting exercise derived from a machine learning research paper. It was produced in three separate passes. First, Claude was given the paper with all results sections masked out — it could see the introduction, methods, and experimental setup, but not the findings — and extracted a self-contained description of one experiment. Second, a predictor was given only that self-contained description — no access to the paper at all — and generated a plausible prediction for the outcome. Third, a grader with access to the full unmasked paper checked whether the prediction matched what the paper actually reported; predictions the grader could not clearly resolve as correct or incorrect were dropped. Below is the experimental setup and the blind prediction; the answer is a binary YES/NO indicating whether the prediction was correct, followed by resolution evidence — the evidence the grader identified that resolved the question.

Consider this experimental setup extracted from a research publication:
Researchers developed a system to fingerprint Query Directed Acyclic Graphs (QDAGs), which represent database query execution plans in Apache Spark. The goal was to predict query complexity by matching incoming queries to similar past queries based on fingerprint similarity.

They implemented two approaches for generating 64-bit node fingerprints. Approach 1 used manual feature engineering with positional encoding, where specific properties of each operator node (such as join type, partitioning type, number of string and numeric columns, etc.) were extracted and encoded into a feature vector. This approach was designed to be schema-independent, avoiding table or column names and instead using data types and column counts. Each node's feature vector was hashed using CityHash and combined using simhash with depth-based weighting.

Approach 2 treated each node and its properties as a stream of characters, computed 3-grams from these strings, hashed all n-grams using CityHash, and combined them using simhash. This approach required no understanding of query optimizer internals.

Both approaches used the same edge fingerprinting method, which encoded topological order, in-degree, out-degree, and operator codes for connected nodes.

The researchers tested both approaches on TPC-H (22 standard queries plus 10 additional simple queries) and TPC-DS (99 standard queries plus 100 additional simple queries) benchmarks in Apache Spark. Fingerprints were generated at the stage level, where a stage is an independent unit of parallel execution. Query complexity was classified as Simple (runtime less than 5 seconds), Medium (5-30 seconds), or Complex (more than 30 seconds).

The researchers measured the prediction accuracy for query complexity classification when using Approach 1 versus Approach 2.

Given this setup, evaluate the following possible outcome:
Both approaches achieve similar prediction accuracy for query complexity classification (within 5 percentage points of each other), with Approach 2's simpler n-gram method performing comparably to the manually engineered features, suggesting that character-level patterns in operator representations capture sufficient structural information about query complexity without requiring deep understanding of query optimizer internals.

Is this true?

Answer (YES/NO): YES